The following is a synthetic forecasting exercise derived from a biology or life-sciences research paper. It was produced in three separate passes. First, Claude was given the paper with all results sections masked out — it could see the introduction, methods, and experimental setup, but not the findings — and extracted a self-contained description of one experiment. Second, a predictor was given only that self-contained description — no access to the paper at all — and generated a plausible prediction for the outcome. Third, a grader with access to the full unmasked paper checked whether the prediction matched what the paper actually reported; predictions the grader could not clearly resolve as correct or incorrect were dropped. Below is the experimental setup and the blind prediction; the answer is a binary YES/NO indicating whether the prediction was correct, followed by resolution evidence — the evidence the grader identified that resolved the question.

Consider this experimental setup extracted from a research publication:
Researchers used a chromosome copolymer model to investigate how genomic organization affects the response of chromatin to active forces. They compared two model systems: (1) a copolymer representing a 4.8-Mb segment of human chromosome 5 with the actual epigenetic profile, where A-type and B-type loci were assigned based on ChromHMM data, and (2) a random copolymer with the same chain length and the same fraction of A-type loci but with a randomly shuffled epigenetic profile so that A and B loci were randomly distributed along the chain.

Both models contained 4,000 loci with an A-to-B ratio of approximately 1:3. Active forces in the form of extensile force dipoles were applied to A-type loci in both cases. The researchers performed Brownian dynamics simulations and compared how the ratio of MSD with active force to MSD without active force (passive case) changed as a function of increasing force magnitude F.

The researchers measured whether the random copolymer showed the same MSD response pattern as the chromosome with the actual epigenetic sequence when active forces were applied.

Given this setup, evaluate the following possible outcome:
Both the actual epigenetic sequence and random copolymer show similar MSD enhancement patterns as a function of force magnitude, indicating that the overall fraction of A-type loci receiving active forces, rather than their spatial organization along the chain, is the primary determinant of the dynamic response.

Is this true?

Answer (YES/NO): NO